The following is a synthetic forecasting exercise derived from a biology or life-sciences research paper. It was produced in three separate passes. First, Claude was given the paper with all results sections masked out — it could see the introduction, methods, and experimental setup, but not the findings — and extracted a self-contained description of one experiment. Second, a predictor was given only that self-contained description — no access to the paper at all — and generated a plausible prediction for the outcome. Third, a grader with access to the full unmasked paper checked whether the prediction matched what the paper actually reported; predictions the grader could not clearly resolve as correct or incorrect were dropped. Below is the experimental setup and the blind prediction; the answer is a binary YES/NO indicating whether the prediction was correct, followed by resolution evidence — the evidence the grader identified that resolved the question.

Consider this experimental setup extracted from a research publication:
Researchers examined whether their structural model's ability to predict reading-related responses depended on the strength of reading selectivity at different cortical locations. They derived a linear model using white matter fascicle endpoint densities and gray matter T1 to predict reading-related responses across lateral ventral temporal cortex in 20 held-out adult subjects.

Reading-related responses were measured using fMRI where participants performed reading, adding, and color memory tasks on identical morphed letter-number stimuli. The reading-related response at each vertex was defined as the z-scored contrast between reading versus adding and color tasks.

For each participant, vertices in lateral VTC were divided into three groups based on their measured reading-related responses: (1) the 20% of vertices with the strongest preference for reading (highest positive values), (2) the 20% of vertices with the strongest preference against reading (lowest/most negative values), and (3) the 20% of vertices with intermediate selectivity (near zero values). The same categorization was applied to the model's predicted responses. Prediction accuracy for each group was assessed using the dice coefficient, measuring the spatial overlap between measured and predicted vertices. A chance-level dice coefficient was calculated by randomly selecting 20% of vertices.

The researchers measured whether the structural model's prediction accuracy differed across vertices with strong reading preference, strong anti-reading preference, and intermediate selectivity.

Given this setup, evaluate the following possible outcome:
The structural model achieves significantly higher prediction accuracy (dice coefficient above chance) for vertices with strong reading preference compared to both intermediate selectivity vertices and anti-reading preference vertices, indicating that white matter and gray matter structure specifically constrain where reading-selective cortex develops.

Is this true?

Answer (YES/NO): NO